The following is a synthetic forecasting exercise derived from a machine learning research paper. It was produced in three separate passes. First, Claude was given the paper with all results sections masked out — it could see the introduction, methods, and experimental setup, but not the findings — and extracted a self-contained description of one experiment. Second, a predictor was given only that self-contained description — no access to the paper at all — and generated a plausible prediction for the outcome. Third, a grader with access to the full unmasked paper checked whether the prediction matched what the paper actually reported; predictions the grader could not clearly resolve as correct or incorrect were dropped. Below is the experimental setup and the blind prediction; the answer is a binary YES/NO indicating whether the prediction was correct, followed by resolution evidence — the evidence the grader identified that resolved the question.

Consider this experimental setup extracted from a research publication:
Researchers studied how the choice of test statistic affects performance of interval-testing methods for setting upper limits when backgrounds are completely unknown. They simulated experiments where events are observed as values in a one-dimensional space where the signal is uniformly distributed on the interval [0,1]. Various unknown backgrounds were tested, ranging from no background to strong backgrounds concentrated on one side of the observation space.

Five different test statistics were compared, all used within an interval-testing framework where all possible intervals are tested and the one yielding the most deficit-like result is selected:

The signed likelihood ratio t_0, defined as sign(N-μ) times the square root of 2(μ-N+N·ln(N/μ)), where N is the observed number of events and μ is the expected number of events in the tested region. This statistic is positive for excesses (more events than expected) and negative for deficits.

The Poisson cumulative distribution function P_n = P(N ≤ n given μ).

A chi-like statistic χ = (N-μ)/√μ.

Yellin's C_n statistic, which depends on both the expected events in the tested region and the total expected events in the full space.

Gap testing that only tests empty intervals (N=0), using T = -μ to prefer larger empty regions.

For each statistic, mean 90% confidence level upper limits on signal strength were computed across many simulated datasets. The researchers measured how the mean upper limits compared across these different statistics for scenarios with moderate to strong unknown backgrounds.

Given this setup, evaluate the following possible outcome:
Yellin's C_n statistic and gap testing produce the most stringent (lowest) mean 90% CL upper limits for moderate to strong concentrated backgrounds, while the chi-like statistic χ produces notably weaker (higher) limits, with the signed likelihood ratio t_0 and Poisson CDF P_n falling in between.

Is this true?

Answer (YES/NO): NO